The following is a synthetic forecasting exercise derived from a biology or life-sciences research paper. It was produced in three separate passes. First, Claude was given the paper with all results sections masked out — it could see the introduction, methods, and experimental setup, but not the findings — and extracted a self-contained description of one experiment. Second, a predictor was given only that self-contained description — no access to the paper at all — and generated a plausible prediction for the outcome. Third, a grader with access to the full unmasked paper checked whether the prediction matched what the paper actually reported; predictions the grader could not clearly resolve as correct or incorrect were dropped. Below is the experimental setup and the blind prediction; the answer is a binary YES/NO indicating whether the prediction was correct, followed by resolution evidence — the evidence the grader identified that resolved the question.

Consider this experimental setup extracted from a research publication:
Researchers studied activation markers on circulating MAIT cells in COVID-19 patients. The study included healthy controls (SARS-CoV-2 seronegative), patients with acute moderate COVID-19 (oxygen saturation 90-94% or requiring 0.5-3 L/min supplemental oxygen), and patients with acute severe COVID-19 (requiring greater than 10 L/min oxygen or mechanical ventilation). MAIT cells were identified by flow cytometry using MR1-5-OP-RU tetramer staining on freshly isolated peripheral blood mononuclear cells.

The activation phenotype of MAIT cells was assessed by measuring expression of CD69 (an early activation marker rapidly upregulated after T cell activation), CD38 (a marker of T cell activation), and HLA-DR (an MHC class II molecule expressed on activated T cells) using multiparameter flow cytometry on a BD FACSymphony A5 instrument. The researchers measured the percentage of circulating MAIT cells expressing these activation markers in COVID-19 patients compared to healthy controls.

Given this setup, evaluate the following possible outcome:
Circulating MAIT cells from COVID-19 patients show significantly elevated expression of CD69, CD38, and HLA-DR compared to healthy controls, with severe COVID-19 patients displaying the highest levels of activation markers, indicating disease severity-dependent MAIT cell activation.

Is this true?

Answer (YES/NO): NO